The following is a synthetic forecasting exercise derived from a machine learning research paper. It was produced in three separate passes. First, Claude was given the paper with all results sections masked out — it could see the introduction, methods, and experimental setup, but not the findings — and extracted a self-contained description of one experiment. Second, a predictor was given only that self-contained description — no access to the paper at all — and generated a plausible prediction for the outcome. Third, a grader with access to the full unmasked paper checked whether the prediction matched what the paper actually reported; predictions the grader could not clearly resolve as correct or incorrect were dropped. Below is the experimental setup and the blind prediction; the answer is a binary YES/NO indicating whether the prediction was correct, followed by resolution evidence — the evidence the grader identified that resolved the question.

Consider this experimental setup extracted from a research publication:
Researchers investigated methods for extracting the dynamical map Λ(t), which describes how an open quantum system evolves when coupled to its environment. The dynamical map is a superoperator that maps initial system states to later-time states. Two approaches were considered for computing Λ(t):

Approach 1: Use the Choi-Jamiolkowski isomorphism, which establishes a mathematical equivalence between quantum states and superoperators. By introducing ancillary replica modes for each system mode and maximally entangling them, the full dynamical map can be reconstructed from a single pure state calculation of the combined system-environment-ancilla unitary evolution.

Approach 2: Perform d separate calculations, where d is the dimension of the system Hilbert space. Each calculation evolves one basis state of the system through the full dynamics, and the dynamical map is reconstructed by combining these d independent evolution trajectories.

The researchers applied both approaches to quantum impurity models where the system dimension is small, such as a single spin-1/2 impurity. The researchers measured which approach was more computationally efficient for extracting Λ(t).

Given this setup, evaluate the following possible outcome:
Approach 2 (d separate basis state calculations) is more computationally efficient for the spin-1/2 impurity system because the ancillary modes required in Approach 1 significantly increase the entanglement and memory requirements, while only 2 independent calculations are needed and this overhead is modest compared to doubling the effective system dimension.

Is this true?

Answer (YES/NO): NO